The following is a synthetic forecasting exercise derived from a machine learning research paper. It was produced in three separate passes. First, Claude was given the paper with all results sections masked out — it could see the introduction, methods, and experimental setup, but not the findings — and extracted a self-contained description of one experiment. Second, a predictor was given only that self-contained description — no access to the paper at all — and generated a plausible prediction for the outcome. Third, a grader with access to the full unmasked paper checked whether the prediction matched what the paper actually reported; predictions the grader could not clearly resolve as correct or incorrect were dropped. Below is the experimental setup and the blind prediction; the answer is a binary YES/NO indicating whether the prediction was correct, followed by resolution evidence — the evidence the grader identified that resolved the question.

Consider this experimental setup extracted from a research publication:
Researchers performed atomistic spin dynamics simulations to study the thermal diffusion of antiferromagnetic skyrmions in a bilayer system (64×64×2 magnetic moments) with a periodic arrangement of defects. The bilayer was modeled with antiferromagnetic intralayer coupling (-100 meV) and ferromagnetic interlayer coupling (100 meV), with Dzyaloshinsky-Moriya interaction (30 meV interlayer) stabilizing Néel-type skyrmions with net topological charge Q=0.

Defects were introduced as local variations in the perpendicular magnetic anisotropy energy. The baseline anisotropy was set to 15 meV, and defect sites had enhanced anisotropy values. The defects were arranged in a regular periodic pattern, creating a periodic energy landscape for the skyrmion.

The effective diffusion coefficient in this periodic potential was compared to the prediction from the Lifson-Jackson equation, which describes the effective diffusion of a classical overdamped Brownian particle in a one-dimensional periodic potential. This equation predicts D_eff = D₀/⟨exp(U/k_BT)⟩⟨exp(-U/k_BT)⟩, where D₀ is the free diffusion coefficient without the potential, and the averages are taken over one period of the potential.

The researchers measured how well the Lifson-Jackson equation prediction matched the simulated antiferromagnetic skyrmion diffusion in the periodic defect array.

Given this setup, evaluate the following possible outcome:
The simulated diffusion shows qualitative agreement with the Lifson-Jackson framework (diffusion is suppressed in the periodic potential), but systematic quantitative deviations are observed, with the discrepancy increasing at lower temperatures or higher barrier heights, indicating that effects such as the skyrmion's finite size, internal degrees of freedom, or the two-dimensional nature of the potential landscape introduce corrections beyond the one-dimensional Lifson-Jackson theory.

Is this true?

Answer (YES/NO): NO